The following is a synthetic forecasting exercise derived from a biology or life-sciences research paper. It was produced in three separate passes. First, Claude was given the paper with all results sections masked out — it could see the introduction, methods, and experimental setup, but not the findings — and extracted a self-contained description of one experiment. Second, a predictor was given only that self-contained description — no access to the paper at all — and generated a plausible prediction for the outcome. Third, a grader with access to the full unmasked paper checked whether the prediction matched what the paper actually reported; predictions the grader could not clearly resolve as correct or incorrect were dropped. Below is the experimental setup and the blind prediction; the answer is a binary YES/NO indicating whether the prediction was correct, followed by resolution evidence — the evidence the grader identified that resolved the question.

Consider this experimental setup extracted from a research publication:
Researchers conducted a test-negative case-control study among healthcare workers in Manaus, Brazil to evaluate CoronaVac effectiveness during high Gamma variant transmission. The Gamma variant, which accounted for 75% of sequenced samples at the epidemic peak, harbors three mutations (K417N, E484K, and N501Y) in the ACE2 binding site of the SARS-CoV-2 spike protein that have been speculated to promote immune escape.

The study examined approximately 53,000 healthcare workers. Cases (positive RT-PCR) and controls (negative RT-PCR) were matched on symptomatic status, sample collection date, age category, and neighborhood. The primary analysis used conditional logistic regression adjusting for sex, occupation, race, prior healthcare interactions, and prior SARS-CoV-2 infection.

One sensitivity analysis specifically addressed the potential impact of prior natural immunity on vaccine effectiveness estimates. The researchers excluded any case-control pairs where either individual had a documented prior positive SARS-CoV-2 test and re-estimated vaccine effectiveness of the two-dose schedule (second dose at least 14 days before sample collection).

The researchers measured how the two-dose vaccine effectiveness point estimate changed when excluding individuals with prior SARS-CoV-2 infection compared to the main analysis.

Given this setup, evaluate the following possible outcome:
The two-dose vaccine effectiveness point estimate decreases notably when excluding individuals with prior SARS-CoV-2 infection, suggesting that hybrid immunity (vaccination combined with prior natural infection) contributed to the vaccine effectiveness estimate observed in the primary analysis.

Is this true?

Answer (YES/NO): NO